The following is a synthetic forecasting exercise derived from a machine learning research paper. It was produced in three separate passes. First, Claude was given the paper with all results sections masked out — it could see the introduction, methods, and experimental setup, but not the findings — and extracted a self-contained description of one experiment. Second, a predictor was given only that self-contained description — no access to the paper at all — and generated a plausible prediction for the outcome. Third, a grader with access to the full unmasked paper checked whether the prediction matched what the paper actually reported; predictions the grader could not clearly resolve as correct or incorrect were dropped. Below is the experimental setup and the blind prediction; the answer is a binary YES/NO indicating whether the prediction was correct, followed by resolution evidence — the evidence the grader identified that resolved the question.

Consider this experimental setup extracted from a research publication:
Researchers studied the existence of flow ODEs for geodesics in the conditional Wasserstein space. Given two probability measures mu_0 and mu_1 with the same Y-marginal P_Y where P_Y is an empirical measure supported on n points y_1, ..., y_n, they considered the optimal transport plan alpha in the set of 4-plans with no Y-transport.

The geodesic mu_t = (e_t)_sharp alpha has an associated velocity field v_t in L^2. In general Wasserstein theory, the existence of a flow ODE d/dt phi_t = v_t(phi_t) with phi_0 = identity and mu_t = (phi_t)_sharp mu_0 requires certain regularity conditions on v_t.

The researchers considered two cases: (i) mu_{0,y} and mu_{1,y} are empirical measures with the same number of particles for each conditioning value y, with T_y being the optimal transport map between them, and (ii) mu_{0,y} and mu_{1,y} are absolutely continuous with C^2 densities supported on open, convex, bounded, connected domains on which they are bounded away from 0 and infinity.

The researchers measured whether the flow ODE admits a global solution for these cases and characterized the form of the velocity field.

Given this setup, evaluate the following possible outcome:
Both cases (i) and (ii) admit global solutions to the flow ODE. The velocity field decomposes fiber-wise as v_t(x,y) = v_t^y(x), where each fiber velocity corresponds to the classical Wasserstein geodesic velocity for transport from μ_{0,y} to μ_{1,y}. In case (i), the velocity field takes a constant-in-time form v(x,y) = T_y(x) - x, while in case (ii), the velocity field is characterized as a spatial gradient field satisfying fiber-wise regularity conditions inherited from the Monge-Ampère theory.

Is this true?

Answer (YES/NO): NO